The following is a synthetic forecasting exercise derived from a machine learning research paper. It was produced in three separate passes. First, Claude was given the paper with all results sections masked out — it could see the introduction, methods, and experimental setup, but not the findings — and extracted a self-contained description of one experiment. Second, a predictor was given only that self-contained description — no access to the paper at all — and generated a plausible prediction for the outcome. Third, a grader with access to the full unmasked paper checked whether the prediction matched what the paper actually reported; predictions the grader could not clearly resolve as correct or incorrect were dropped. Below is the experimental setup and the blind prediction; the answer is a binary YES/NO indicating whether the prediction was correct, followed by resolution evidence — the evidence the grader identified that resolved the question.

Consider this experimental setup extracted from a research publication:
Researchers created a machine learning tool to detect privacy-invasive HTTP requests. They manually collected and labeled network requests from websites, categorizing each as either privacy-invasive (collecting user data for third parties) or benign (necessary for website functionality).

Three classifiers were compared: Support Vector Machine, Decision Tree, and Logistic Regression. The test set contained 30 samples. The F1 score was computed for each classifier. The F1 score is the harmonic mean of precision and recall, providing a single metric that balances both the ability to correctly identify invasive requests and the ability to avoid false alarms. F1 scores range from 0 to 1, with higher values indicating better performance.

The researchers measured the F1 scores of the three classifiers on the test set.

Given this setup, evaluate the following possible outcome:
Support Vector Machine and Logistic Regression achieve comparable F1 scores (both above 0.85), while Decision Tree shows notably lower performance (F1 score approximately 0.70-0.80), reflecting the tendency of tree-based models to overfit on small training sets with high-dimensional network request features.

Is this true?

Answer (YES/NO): NO